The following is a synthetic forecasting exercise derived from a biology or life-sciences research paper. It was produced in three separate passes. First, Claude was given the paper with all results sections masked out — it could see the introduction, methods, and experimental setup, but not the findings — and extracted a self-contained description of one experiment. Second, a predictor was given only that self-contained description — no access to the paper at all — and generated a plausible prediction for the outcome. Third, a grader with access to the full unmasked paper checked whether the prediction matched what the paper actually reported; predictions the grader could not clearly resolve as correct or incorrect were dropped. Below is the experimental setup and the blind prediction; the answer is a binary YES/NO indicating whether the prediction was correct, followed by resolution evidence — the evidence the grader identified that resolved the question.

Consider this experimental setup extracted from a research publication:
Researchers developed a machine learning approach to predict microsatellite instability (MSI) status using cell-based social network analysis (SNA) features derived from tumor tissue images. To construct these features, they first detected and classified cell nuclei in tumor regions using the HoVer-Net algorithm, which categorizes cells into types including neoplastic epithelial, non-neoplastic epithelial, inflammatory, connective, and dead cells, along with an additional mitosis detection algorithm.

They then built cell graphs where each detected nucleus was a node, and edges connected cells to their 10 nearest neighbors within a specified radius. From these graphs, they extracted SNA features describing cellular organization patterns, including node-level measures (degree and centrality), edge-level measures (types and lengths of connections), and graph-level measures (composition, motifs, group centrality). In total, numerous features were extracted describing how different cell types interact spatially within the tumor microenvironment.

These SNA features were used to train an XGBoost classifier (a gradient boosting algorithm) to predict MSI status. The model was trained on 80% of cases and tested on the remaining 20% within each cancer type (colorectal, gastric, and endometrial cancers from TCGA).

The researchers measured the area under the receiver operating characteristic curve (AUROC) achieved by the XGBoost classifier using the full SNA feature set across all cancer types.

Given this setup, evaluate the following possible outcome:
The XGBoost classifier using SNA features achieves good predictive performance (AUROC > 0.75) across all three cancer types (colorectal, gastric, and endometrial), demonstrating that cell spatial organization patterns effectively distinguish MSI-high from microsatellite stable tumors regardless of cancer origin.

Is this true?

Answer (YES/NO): NO